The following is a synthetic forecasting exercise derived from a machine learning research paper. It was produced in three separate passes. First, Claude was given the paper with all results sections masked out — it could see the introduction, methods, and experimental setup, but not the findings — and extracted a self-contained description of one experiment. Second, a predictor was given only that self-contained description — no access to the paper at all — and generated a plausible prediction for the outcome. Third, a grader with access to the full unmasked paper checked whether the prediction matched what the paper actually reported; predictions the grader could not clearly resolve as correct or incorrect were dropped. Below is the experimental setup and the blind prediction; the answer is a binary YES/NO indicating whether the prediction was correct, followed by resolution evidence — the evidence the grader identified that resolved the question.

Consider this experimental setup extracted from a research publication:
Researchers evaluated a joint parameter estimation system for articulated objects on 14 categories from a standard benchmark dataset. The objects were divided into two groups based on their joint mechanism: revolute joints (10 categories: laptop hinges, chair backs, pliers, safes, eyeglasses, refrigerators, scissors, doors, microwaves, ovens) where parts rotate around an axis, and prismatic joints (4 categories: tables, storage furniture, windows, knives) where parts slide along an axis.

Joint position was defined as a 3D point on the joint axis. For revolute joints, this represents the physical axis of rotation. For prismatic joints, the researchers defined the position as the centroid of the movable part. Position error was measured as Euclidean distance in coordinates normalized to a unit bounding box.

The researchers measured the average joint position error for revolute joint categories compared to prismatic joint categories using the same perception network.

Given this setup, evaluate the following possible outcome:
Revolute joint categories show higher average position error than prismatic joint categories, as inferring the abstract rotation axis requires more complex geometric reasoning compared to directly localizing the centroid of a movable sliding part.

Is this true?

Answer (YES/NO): NO